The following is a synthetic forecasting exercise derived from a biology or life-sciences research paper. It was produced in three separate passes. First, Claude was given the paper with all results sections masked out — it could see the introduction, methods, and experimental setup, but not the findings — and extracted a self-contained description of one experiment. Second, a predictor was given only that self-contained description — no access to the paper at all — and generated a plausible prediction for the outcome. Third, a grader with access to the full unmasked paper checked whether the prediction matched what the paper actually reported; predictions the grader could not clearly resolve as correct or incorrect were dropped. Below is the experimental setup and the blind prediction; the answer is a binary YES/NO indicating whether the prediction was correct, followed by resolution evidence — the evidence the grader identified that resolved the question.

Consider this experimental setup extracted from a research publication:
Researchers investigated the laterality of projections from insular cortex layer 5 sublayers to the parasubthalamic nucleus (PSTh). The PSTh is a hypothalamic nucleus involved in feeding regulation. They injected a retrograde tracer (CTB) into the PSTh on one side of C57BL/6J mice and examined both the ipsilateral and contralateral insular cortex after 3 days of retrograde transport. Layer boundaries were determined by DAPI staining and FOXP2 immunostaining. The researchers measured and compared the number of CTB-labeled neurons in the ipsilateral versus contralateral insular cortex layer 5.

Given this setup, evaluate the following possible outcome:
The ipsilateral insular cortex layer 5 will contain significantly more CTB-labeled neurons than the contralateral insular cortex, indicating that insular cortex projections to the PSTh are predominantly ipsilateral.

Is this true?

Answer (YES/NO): YES